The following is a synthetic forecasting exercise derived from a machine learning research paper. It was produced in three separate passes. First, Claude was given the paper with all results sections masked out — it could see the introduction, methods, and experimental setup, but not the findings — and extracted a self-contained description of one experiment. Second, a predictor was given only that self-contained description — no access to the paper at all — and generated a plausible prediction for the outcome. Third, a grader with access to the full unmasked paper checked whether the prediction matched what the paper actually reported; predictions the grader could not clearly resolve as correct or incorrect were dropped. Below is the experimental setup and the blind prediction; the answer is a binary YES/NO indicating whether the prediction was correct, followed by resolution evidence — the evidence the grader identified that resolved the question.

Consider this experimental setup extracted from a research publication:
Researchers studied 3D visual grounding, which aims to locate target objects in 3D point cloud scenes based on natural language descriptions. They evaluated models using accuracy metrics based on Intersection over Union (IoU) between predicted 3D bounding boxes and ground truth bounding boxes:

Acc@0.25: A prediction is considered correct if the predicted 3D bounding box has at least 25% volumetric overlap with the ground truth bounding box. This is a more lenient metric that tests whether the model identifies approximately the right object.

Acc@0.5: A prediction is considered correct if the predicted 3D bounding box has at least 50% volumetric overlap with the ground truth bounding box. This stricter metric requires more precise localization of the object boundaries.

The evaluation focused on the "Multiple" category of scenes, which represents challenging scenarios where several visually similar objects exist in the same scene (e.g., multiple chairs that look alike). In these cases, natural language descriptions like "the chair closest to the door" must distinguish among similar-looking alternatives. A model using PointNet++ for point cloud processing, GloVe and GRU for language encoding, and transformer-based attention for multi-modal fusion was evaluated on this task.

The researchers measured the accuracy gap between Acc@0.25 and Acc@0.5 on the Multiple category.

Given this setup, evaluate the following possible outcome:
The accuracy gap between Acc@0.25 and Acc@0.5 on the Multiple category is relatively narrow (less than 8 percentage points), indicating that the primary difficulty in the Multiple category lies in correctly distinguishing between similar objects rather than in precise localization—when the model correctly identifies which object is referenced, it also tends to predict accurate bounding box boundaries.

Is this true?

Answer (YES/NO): NO